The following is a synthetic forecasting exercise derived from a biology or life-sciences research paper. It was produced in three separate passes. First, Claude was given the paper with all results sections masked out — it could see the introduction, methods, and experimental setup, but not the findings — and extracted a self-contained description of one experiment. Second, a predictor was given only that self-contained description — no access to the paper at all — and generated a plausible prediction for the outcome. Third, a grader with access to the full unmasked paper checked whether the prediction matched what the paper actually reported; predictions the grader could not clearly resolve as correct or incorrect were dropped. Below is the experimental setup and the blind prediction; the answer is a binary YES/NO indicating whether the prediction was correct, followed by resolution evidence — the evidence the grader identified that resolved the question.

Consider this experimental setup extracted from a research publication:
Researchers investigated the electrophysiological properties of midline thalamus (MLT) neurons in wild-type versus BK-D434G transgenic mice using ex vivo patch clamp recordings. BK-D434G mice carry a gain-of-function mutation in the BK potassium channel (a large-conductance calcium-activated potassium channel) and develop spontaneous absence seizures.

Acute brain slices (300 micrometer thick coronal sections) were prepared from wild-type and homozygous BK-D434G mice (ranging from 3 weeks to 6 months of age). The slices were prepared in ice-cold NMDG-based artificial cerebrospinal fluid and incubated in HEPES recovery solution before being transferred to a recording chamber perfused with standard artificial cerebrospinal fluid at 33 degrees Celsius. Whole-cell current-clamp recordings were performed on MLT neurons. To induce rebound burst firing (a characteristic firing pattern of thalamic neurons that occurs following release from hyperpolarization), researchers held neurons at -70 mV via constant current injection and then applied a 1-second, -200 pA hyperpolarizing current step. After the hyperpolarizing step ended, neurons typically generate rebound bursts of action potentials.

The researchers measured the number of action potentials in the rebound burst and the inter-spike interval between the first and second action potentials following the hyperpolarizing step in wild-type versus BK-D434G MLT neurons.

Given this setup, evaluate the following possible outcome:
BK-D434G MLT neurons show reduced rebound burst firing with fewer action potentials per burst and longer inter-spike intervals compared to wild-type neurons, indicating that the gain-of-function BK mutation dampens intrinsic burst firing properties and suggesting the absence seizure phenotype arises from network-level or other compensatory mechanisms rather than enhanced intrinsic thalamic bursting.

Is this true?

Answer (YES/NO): NO